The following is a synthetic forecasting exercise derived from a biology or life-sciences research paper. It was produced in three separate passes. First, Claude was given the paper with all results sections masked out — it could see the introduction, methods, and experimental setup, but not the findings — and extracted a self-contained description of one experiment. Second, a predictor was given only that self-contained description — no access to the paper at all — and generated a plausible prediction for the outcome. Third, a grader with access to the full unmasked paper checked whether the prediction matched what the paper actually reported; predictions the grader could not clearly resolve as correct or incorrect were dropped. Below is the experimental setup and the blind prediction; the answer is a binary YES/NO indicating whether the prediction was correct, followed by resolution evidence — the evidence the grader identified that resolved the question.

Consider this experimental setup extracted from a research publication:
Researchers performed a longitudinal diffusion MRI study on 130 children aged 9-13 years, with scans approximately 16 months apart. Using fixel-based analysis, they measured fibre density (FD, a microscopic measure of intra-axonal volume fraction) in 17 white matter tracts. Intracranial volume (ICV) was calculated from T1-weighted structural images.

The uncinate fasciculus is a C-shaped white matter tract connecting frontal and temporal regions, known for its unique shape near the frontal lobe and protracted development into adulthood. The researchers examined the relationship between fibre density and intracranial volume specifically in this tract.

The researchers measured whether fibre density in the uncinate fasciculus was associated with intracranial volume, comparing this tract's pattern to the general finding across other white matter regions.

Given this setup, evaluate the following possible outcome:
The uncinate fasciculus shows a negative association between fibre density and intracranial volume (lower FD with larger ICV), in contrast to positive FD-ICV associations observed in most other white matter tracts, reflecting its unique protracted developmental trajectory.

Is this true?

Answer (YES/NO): NO